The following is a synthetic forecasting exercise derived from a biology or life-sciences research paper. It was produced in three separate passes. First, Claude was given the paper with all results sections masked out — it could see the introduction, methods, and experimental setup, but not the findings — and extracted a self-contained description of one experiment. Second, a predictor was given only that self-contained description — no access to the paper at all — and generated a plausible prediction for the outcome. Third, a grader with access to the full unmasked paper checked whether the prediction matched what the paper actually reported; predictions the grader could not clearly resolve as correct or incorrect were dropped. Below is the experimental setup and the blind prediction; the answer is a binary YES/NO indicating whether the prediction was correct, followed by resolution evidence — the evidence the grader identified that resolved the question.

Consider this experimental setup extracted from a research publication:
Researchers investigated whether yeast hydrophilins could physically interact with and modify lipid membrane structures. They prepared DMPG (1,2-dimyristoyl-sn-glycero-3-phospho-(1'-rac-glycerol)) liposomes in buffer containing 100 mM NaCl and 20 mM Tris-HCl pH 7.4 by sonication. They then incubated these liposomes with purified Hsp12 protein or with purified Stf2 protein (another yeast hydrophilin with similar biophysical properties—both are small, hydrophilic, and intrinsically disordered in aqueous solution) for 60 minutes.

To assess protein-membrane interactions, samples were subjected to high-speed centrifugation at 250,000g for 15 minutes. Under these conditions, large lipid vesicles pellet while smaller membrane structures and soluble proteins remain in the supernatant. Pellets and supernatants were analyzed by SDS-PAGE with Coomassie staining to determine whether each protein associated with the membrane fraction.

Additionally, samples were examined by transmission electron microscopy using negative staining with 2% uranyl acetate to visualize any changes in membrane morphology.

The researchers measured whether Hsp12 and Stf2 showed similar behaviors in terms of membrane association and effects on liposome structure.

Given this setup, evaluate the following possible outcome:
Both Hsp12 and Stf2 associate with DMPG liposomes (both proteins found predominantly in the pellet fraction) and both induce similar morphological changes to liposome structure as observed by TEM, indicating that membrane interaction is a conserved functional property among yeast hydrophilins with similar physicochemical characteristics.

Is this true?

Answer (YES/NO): NO